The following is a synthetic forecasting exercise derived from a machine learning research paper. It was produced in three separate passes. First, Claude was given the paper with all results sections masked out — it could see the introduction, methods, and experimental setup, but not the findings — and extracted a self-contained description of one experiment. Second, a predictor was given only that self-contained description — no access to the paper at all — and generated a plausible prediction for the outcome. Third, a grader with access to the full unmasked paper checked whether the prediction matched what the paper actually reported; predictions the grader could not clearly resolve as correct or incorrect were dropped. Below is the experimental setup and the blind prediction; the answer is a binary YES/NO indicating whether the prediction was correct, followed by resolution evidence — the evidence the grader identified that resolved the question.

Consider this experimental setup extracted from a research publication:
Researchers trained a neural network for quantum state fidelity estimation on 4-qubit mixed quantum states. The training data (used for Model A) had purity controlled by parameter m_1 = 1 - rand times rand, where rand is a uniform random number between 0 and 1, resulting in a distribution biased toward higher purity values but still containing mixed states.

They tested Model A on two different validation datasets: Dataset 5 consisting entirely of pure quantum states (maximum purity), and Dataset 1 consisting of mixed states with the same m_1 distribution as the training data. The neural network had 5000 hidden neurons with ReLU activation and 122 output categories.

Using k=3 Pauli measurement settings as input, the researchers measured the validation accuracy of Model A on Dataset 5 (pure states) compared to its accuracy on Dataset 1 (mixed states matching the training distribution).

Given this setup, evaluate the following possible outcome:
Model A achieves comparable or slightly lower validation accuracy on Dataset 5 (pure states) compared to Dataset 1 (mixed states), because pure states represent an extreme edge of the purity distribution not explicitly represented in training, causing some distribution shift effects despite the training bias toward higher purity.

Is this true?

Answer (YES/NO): YES